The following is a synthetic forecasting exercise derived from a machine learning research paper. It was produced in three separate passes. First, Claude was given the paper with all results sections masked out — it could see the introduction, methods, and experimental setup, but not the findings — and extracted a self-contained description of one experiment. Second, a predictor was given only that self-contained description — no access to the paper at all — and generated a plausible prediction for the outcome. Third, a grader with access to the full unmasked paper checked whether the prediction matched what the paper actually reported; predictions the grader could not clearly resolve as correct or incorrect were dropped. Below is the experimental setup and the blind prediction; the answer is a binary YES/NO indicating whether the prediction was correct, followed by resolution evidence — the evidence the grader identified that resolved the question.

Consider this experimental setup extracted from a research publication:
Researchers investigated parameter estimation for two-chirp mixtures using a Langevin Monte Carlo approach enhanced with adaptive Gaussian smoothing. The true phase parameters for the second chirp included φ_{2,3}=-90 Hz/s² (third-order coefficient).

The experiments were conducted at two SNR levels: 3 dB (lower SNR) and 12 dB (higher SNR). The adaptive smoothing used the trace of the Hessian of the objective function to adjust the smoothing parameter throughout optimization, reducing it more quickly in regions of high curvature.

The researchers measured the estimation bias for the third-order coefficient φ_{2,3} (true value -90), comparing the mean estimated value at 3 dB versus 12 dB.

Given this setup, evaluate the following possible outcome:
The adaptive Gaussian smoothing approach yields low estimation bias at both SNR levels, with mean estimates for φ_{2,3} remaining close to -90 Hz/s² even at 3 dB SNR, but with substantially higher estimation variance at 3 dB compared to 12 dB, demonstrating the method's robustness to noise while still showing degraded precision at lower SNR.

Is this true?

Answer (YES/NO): NO